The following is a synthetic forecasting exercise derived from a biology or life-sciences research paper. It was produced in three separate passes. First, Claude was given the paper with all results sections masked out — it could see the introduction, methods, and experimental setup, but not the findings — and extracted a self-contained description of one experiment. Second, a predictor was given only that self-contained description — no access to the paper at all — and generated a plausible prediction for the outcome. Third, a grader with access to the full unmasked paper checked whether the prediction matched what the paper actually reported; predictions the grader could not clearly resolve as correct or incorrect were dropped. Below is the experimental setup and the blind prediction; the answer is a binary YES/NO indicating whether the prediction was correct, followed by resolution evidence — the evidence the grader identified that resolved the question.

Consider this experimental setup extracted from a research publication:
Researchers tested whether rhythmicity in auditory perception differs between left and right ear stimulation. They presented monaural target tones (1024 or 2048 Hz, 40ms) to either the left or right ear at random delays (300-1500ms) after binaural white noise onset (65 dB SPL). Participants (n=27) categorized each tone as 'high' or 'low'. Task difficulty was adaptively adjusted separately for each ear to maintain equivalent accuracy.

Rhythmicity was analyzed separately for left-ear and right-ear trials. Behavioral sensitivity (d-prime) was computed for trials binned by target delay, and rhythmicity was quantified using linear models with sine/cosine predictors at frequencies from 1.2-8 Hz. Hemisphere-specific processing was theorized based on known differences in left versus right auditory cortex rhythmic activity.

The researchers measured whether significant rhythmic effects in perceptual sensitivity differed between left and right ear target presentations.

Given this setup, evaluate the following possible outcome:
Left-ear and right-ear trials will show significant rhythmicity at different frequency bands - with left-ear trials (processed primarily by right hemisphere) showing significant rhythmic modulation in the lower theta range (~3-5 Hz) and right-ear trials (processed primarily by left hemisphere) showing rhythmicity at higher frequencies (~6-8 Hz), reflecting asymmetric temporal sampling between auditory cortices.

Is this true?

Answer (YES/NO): NO